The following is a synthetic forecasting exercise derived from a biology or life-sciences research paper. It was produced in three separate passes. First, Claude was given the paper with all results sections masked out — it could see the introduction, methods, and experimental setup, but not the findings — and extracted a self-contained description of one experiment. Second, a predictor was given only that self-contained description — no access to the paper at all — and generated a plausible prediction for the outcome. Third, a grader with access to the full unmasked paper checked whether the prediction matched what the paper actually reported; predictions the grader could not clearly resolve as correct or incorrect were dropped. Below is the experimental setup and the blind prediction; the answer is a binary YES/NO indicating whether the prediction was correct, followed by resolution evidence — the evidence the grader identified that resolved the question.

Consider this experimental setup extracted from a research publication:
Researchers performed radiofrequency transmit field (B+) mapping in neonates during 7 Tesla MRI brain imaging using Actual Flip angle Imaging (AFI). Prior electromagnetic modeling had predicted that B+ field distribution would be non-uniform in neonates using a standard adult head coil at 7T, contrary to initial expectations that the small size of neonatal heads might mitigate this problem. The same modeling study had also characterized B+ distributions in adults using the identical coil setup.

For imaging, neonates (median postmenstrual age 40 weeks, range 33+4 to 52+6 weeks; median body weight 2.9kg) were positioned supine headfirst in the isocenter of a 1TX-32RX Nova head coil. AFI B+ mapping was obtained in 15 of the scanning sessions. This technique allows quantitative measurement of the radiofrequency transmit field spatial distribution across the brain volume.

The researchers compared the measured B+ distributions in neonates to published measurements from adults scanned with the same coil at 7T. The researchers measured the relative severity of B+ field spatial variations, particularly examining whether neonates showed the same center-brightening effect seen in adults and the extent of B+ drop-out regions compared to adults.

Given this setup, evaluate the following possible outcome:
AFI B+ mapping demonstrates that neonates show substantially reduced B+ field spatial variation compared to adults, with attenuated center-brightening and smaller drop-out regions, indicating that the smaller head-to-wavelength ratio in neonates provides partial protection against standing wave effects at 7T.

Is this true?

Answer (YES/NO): NO